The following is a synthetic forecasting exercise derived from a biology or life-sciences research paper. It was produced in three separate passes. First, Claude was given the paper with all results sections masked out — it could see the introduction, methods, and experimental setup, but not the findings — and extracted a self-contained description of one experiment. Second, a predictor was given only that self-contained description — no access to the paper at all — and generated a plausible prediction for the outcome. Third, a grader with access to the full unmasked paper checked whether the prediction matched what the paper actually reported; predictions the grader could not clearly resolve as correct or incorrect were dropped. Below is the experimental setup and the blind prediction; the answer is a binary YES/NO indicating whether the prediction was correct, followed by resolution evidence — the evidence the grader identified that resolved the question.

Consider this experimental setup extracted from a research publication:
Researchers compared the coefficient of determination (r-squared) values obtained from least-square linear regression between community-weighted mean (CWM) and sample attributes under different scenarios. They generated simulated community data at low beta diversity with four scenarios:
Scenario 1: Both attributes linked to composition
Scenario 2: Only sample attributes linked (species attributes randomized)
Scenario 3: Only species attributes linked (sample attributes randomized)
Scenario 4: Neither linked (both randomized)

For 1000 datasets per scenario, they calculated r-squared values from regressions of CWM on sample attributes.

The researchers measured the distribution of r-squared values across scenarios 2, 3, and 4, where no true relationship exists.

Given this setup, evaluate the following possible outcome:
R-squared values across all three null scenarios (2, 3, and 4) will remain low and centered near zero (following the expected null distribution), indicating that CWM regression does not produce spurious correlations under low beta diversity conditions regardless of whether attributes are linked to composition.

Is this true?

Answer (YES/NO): NO